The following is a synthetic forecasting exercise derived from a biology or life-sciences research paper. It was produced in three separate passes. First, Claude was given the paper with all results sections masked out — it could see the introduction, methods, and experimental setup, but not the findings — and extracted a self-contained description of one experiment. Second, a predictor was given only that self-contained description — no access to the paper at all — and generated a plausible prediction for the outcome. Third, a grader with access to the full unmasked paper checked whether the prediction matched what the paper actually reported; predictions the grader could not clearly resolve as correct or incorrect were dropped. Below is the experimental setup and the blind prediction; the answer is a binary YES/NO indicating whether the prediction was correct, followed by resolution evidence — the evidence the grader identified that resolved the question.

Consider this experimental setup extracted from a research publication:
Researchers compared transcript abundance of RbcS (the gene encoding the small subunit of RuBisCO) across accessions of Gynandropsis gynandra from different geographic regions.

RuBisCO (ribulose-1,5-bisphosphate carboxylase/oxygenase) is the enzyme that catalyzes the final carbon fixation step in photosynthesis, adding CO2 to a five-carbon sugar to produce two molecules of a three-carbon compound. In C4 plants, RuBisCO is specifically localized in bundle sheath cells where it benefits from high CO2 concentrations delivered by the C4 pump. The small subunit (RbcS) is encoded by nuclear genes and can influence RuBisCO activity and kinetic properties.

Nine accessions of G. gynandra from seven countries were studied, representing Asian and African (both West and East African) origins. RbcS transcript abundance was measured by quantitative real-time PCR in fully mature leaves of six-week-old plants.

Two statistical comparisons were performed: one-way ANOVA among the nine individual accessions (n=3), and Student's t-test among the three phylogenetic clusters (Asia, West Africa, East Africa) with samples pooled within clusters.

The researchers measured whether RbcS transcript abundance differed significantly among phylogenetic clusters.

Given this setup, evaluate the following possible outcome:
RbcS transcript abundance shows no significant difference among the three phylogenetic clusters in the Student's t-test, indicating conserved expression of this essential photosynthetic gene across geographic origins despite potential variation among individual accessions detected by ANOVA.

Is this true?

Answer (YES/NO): NO